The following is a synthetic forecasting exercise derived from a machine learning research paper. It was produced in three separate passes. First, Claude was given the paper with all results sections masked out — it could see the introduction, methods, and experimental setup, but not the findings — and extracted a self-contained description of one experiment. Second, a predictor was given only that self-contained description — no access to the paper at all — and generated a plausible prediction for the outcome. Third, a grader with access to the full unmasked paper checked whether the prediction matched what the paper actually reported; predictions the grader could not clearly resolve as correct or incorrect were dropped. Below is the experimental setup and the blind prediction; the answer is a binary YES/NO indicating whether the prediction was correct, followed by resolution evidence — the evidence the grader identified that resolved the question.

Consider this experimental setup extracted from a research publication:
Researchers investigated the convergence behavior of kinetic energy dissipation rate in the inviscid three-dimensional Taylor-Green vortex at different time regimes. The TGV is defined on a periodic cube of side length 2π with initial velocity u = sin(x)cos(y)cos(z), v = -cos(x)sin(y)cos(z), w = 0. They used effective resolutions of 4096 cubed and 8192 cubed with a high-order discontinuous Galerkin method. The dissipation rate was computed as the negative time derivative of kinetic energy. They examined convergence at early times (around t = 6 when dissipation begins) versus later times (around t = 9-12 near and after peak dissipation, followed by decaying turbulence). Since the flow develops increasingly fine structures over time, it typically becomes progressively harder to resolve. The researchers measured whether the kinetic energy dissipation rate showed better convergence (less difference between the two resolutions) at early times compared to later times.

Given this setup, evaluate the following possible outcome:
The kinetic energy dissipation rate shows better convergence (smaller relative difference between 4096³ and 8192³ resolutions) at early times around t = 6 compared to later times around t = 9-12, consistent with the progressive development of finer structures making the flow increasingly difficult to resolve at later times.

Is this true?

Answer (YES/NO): YES